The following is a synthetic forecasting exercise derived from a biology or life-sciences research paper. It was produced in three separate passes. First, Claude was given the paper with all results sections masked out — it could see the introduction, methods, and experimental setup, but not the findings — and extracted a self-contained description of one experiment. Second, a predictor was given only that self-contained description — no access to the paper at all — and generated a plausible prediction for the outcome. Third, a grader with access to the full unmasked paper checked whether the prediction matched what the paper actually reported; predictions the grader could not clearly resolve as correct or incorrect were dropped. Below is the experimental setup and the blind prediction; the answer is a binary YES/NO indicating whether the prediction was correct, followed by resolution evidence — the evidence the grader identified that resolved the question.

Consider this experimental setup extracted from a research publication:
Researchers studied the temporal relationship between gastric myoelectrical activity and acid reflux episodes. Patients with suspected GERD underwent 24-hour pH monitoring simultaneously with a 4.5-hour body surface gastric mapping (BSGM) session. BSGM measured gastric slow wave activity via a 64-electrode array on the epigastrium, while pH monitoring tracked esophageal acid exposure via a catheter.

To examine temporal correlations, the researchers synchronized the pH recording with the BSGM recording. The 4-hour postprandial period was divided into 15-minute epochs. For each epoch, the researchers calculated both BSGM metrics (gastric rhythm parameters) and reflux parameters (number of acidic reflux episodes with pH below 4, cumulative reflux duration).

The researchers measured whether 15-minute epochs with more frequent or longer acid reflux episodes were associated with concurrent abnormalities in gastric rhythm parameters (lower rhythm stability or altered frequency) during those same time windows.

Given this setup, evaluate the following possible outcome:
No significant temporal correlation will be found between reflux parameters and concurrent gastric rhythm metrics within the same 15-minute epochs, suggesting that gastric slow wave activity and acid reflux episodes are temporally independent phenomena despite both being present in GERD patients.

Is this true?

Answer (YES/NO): NO